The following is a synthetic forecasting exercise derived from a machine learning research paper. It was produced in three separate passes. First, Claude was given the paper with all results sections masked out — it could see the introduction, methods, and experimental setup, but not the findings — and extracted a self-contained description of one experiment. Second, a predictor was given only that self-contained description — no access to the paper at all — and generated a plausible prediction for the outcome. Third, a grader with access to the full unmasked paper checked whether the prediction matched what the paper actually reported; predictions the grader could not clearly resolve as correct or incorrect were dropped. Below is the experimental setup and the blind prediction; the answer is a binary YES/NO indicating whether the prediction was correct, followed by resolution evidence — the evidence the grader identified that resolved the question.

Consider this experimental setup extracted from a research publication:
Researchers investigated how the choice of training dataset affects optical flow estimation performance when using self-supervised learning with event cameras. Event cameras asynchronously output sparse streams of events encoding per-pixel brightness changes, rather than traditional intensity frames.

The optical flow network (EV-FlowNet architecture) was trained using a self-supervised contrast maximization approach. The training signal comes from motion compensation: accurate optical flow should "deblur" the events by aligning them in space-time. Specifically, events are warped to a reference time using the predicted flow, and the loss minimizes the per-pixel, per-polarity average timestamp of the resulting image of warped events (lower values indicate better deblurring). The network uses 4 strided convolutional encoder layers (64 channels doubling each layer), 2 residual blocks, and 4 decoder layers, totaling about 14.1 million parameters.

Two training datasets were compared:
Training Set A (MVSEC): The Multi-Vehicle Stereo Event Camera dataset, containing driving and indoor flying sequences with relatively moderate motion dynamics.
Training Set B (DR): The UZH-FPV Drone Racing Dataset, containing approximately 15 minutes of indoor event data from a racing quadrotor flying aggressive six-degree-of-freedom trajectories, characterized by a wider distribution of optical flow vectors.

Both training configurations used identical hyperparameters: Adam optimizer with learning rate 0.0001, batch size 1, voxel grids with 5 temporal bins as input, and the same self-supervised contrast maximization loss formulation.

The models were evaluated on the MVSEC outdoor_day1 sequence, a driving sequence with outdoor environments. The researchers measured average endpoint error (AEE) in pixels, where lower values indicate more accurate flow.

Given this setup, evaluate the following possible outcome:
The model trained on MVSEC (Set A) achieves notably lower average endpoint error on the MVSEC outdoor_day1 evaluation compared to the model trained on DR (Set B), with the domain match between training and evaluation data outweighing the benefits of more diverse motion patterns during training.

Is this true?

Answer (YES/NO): YES